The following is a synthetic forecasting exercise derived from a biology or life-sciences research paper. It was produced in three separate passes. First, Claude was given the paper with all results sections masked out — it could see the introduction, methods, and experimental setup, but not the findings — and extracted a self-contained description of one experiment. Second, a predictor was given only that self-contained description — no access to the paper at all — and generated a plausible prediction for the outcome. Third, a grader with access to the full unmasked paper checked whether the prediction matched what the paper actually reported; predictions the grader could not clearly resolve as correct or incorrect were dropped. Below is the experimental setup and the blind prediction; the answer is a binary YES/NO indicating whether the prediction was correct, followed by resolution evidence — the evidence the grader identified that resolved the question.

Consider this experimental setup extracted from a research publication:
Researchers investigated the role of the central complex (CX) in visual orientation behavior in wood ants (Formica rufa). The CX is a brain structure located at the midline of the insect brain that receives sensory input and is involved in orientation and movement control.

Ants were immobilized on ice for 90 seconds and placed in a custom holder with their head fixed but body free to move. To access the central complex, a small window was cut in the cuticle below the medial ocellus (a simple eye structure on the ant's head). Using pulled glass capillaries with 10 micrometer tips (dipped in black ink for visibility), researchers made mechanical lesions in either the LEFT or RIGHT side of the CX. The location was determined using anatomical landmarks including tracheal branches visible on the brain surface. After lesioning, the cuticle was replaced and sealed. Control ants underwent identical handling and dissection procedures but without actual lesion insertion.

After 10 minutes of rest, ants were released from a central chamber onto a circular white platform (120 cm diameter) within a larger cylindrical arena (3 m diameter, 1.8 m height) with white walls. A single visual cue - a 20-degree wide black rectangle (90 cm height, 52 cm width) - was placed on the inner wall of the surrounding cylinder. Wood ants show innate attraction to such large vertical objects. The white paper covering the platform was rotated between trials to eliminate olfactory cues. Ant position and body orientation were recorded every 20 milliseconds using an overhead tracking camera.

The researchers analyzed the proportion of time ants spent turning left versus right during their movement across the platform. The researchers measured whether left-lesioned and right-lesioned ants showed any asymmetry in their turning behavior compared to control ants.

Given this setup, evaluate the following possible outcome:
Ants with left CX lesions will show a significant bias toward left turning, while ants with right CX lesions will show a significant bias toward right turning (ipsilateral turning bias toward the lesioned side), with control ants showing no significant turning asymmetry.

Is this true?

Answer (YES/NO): NO